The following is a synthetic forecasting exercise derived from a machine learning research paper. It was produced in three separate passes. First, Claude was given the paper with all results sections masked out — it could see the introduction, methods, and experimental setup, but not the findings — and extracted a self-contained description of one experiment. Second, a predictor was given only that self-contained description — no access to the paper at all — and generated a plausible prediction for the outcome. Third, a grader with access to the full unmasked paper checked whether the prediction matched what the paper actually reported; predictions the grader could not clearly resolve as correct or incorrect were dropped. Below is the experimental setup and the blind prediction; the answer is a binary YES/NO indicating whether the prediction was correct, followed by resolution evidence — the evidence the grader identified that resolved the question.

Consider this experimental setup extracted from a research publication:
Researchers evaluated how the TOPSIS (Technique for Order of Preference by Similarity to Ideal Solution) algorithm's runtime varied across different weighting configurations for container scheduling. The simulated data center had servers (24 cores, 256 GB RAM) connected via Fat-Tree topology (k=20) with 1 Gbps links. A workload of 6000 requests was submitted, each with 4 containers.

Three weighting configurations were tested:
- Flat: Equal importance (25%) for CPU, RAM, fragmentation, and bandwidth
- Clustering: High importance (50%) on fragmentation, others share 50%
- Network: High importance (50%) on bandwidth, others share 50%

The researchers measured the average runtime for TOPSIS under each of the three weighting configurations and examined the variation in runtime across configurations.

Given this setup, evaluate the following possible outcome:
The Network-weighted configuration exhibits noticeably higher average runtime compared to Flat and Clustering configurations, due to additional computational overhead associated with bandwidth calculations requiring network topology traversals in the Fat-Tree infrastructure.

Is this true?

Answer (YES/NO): NO